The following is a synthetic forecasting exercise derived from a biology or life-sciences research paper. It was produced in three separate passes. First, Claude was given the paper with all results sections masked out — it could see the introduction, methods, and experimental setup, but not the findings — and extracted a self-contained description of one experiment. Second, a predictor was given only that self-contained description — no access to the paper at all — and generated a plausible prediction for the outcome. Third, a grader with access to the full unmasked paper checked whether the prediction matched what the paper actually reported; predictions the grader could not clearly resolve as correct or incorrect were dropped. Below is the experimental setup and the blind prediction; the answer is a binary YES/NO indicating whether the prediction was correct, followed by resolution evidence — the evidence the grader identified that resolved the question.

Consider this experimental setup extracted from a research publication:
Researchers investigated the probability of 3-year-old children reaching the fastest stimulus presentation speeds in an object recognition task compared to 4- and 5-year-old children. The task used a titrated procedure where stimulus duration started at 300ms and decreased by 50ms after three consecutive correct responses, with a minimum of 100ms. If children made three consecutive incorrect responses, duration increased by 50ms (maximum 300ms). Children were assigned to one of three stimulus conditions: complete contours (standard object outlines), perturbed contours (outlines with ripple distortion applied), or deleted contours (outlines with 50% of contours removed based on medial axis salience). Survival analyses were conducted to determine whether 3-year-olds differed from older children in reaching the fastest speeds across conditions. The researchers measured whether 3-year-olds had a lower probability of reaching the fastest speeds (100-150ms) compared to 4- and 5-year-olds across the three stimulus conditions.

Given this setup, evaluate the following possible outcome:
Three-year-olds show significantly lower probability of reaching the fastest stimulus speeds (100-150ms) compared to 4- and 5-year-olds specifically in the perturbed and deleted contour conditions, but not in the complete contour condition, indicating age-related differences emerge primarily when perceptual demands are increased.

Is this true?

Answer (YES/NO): YES